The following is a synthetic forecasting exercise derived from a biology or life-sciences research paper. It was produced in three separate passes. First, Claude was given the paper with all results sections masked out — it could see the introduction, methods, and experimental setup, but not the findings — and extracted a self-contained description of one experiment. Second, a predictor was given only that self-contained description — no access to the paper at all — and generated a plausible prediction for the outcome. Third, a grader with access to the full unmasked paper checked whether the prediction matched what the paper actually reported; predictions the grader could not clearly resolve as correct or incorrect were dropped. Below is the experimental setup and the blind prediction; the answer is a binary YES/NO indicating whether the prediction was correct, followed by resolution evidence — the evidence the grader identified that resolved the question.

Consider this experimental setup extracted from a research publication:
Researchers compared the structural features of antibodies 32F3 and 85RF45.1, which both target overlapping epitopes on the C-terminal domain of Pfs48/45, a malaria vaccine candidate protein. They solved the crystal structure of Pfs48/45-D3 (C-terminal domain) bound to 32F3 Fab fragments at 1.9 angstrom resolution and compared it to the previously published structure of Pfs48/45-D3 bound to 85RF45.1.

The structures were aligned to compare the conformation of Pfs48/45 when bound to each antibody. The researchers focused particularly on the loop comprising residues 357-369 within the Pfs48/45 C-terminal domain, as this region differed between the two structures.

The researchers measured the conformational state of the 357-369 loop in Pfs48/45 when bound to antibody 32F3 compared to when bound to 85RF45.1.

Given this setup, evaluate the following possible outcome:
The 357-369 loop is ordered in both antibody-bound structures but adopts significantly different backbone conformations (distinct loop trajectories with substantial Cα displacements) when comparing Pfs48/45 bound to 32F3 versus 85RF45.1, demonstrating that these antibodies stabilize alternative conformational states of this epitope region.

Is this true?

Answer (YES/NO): NO